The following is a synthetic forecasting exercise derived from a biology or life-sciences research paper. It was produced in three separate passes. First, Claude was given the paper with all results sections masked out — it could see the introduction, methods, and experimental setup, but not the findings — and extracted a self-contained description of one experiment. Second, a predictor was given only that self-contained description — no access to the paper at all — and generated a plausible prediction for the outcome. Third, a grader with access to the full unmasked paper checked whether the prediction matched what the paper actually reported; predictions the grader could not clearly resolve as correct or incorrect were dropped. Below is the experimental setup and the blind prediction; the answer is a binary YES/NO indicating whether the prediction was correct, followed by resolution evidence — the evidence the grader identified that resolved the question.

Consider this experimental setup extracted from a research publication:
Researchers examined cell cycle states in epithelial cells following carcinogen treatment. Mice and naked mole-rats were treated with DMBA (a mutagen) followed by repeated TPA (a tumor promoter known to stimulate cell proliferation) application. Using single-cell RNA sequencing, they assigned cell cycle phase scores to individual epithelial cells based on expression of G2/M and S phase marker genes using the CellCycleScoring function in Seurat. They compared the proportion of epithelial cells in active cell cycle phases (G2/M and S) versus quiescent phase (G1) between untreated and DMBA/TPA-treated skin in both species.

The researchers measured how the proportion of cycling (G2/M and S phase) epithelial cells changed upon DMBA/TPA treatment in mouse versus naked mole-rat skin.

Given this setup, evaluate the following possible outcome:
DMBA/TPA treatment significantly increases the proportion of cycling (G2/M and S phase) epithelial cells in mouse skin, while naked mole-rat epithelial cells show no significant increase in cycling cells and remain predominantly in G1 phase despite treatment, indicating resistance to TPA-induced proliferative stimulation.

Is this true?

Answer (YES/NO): NO